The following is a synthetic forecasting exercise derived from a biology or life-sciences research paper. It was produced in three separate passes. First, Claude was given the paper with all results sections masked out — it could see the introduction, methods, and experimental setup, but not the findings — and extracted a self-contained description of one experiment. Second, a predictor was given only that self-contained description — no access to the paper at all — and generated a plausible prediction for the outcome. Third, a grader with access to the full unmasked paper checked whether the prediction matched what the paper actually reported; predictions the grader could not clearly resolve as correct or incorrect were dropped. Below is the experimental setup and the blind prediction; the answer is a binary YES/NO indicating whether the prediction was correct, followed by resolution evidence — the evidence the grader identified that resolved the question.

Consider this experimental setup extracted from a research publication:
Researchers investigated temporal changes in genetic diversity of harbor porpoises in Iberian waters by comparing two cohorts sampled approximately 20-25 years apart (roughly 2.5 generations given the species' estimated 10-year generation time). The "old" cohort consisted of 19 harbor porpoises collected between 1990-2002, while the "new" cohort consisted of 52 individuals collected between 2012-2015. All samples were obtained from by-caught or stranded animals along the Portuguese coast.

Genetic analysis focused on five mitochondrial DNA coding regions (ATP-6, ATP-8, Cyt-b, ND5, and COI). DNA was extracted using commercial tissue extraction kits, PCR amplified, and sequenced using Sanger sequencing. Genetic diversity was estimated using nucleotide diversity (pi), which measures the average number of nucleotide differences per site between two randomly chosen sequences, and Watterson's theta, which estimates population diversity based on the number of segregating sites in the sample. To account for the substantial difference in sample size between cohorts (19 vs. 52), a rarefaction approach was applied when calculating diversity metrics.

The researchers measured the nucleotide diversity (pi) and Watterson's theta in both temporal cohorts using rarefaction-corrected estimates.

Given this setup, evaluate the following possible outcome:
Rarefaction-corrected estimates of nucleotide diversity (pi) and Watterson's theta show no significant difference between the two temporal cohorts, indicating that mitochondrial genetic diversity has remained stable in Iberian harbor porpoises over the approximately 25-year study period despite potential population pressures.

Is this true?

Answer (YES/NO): NO